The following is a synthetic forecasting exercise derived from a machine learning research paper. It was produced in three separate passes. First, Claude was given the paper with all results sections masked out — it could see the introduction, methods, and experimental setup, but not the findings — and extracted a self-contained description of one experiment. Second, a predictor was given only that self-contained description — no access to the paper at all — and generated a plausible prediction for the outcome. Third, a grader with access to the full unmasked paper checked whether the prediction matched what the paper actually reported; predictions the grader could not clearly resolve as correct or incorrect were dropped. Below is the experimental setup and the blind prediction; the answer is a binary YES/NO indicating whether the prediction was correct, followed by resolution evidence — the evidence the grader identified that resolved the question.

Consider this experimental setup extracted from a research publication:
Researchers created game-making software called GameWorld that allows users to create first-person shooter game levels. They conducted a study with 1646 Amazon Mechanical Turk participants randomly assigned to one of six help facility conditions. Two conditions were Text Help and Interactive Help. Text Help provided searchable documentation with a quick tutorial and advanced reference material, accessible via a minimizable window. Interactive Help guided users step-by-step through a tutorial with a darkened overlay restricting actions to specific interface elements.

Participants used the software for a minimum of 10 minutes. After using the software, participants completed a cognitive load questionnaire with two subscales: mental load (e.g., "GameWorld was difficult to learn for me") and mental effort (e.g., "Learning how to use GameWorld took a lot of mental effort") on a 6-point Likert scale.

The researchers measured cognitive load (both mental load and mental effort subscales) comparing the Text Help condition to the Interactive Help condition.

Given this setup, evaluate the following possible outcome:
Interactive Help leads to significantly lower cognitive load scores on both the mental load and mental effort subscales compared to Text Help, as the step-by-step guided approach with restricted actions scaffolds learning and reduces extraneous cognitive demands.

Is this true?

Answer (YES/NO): YES